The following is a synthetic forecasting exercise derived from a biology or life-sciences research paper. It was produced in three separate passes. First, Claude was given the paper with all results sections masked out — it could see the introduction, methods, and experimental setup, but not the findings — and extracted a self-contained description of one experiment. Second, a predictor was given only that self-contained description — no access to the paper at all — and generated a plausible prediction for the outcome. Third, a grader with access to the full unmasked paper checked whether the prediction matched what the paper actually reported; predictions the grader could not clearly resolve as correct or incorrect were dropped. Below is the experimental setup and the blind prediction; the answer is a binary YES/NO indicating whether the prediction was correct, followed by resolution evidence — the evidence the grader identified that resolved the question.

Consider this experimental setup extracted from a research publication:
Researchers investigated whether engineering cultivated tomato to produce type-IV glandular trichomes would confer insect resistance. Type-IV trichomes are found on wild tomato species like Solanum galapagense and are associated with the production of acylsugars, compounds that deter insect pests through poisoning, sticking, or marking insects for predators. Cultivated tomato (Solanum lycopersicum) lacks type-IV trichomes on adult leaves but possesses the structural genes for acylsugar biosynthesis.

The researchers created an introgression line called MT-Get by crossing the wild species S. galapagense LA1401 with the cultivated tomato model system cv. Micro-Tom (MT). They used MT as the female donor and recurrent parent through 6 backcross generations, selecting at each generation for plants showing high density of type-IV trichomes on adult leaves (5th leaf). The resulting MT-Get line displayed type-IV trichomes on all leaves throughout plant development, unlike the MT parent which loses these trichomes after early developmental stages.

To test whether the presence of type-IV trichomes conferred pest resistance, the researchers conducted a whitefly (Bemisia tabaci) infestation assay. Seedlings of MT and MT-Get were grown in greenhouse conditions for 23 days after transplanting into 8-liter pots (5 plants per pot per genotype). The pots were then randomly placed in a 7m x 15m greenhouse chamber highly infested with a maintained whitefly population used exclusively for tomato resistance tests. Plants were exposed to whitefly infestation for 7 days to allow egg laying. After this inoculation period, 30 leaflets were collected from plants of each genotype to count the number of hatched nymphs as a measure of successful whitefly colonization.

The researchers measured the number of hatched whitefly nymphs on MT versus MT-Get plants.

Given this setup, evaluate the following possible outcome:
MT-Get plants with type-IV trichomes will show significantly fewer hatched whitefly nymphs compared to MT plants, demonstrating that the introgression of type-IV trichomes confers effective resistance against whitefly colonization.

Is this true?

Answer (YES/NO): NO